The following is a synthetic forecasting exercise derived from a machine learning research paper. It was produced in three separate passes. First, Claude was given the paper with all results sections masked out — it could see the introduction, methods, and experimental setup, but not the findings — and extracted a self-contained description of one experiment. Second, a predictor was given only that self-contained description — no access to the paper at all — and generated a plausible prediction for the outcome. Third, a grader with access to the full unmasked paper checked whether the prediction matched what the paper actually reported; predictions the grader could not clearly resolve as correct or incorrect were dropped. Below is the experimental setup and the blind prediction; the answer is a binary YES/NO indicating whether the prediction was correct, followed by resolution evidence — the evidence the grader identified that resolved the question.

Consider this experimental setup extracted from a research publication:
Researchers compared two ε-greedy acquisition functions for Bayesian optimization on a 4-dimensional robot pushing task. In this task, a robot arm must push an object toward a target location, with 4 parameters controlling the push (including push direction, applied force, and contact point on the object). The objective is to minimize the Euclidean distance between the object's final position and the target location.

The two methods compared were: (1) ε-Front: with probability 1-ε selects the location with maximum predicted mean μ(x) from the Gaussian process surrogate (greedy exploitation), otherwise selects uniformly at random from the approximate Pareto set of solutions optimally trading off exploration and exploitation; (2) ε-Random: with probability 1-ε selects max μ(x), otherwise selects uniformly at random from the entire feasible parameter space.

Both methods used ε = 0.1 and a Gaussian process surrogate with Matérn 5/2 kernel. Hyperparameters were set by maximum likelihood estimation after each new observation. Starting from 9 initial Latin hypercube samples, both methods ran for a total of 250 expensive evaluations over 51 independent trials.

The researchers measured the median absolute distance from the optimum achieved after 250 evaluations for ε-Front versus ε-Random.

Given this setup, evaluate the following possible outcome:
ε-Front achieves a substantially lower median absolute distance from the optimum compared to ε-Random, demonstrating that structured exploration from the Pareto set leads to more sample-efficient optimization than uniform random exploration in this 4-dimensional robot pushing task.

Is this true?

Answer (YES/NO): NO